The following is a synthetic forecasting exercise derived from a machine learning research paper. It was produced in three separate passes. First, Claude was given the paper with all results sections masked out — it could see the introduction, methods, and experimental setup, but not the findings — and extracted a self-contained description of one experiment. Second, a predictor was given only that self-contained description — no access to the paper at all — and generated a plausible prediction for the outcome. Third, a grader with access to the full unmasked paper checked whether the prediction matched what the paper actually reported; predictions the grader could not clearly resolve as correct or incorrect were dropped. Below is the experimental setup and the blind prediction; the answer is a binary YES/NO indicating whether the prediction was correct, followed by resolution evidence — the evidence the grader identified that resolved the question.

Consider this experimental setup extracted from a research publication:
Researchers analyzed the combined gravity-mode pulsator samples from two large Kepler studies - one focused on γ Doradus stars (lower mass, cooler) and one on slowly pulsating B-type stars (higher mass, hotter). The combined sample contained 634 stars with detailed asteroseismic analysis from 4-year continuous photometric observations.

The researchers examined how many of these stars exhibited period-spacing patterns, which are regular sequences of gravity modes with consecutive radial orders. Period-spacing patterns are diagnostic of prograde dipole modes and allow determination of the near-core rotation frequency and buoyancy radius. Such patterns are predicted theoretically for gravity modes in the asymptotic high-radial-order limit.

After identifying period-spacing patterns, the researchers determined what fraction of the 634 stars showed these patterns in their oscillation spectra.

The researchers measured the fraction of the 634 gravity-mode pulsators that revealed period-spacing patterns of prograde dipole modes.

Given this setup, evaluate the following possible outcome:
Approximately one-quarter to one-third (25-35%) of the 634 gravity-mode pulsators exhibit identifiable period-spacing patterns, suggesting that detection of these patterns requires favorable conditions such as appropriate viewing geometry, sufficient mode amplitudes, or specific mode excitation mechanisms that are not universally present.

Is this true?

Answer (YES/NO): NO